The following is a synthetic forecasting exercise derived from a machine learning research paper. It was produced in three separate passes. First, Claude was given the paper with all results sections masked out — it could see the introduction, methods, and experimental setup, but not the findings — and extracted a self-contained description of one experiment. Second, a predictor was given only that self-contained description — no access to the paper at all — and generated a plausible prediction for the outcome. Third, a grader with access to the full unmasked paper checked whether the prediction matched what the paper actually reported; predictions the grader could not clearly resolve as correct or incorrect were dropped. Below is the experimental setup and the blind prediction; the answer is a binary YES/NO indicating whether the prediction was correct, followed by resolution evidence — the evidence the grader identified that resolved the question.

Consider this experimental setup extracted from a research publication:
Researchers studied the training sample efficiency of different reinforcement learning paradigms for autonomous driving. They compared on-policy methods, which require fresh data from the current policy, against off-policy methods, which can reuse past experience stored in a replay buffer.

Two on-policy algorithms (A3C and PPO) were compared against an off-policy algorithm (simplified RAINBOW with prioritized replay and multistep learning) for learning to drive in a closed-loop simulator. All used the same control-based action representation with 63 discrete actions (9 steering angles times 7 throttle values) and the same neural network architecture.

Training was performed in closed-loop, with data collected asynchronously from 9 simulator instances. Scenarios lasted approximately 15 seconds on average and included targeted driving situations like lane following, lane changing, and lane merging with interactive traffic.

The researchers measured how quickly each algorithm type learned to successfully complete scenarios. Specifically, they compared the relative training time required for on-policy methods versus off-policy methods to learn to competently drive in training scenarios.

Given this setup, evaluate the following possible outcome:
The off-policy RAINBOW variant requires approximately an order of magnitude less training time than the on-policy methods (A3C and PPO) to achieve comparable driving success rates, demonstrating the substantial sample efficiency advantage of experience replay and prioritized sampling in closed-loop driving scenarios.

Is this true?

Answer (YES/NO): YES